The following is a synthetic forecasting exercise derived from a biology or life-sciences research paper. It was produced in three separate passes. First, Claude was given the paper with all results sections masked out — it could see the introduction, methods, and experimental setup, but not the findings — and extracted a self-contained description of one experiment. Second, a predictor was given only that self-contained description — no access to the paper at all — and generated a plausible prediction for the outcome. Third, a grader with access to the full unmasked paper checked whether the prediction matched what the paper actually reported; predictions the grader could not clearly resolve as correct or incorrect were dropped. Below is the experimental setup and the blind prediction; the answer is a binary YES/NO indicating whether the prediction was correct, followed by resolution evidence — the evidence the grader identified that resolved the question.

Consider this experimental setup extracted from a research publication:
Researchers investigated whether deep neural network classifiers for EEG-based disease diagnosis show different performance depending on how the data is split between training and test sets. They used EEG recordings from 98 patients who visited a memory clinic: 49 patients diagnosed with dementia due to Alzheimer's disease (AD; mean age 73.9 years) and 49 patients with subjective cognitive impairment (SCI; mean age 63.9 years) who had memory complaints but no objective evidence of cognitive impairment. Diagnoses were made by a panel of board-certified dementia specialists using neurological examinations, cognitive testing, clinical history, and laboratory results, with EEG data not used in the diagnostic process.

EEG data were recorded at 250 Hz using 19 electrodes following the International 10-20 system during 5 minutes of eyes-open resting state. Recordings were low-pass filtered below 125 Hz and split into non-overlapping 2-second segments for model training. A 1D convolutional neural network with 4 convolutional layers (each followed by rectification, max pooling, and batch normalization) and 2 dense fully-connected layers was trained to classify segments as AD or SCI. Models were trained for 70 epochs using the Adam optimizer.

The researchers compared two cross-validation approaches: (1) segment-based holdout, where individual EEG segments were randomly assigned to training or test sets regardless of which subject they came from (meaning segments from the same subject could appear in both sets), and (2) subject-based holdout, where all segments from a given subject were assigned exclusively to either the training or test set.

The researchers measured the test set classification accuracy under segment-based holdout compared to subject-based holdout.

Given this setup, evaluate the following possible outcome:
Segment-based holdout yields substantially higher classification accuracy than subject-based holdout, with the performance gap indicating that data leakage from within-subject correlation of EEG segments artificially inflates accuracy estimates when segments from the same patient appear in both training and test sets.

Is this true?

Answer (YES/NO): YES